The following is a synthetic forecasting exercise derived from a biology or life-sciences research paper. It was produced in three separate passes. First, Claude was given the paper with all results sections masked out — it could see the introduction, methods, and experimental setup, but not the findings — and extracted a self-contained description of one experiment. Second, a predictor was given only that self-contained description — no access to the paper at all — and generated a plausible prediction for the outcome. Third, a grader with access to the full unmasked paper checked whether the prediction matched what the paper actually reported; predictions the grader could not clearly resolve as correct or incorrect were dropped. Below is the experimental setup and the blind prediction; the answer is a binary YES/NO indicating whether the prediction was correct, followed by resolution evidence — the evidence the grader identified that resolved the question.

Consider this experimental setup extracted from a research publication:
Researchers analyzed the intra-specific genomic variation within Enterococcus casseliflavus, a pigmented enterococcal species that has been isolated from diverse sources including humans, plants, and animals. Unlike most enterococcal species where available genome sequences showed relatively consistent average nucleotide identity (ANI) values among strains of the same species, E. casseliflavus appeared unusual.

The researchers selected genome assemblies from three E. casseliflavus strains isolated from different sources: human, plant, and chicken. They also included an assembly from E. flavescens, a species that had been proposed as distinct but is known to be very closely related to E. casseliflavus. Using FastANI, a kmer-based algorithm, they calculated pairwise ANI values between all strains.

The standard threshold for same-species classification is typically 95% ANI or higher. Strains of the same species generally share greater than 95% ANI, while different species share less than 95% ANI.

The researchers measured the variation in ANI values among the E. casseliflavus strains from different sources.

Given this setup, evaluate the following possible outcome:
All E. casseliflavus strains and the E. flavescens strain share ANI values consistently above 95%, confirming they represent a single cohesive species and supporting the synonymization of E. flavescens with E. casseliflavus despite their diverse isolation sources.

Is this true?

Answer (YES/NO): NO